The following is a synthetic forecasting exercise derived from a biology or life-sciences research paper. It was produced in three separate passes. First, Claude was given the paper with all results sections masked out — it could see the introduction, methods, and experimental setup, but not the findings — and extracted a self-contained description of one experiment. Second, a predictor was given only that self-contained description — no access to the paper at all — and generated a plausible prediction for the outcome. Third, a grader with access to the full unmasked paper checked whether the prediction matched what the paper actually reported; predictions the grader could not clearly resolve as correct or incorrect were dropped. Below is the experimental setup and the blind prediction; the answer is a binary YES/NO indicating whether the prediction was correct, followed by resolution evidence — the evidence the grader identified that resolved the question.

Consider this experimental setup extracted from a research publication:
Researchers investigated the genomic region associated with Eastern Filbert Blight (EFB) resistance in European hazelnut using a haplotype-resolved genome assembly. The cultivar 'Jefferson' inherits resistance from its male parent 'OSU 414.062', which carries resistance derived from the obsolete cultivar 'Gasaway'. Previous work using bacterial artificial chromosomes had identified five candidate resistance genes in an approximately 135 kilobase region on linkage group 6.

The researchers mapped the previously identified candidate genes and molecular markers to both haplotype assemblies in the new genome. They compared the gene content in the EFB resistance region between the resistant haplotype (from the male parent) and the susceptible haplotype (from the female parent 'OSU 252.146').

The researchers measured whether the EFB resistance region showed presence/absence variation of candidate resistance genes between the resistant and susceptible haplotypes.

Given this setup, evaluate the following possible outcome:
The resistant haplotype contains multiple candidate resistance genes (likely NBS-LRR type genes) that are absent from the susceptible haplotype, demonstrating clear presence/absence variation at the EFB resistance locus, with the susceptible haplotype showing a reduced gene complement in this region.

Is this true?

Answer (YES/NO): NO